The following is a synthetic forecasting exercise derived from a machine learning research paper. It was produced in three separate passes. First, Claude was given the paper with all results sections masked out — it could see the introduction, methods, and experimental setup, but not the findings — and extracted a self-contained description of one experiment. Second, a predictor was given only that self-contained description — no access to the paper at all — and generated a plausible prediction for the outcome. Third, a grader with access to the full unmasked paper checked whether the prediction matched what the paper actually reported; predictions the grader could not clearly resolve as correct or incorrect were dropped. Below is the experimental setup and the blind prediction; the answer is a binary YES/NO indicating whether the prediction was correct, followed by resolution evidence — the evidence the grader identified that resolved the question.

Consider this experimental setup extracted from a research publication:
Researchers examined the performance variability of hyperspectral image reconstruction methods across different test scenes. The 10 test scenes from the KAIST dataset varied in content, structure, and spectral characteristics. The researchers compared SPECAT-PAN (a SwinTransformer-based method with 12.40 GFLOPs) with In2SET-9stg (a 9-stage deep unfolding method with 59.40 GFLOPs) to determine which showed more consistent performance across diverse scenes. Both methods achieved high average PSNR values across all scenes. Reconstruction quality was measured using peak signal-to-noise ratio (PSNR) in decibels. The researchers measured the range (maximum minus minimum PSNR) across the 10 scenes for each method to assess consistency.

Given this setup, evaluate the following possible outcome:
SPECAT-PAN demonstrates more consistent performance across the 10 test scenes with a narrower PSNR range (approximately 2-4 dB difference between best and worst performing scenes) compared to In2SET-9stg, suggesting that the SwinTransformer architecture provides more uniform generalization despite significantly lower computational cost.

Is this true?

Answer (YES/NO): NO